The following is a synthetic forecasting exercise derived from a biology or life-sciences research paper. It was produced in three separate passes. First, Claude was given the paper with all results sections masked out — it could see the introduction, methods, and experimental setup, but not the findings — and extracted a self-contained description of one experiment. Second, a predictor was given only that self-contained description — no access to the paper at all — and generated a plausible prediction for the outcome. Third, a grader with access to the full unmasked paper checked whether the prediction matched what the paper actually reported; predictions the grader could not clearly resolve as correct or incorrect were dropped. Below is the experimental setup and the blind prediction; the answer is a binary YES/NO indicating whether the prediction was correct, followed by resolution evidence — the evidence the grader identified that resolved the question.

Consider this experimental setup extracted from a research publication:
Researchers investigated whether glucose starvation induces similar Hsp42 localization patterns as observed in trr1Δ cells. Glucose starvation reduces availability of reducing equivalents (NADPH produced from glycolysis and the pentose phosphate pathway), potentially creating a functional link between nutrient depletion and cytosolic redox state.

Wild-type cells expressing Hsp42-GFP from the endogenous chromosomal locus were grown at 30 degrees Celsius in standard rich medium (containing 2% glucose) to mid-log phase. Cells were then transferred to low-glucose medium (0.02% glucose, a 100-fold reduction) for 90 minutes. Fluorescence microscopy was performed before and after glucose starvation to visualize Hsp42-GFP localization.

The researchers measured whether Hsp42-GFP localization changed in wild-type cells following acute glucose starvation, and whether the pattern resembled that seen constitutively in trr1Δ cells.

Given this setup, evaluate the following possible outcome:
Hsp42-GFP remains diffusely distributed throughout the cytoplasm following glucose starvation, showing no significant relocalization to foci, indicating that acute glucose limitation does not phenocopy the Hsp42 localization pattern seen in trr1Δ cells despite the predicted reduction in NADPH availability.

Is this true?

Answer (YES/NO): NO